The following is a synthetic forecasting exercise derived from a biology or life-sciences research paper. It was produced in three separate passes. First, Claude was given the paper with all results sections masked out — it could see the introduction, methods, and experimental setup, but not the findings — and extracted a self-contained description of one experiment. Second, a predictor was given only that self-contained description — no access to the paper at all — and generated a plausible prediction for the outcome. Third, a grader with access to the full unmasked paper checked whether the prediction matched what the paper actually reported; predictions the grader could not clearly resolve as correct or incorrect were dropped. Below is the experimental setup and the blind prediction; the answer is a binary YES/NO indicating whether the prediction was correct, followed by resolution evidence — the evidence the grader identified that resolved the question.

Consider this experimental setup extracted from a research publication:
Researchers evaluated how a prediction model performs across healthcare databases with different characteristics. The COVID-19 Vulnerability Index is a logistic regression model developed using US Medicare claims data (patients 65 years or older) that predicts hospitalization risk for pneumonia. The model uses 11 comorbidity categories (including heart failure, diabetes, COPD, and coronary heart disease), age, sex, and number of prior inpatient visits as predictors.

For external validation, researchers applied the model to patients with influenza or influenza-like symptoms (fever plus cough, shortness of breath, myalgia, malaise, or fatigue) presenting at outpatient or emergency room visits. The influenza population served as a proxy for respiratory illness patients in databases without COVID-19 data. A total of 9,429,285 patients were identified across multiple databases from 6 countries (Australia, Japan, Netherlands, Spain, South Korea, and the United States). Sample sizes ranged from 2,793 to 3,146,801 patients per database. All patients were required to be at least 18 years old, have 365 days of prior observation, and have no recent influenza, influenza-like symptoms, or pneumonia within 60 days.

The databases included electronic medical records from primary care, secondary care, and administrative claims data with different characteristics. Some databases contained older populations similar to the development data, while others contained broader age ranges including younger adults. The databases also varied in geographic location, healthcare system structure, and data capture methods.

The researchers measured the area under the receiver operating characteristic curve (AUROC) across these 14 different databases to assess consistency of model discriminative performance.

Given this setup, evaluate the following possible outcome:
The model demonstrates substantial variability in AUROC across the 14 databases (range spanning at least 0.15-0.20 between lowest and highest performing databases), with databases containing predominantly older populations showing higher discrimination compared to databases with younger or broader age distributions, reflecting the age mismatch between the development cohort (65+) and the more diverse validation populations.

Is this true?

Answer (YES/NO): YES